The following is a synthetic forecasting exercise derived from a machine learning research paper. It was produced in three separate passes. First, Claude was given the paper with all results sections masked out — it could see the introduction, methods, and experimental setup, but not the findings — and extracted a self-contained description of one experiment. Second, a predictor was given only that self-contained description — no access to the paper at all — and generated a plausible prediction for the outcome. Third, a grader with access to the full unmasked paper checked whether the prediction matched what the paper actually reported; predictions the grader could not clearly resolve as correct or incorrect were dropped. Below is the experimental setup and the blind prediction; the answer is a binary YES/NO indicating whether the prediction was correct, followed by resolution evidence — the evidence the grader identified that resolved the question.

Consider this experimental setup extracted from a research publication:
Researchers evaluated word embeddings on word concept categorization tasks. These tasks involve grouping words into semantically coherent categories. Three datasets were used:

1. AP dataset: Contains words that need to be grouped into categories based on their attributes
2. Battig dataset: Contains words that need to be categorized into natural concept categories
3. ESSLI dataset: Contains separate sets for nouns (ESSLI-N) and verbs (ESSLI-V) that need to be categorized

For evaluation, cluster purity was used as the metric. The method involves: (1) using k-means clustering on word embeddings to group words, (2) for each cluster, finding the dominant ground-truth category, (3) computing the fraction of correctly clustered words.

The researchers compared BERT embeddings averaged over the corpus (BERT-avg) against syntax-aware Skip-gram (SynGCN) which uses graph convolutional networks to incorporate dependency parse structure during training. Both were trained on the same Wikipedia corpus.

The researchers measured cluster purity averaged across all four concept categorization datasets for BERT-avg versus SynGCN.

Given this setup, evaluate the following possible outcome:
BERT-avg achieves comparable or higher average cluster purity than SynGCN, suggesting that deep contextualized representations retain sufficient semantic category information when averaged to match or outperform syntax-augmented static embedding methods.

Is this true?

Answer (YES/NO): NO